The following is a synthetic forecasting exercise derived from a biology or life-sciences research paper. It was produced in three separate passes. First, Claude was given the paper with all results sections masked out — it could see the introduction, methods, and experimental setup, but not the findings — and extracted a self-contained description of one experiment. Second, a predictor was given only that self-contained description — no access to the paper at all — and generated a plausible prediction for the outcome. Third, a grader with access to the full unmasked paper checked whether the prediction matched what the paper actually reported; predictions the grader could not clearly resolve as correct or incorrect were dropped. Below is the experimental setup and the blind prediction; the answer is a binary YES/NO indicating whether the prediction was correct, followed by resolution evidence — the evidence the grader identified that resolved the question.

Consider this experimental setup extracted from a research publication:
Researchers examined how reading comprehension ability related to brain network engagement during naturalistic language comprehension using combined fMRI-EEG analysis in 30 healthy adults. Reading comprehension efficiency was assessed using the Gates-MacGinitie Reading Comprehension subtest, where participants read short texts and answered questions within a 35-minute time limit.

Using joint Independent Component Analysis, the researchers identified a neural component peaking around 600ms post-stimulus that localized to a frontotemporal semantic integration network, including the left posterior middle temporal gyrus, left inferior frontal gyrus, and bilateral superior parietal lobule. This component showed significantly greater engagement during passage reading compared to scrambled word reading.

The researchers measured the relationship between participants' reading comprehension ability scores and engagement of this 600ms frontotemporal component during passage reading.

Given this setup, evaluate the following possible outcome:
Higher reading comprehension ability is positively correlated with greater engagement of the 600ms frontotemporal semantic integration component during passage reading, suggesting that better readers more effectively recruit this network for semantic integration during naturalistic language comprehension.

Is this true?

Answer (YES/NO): NO